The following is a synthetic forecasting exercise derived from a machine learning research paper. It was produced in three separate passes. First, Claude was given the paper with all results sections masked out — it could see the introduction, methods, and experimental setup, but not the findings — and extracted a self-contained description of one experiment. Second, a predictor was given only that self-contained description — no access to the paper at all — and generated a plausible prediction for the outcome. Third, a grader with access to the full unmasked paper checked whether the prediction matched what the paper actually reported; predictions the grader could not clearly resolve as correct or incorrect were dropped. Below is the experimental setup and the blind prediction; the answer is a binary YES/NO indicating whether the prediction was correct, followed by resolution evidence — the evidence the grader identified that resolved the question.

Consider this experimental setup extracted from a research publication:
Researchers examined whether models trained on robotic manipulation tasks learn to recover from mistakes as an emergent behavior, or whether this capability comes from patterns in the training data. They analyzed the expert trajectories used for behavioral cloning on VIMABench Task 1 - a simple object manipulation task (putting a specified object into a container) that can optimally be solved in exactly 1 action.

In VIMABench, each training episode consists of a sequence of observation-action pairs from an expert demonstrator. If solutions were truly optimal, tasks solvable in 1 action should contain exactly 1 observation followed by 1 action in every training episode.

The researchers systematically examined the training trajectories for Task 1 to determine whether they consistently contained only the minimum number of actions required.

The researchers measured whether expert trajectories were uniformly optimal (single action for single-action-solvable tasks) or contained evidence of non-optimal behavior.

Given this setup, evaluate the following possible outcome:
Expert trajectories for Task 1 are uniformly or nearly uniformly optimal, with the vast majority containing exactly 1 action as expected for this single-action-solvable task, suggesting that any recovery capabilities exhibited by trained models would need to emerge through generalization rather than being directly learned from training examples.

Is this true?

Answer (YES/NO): NO